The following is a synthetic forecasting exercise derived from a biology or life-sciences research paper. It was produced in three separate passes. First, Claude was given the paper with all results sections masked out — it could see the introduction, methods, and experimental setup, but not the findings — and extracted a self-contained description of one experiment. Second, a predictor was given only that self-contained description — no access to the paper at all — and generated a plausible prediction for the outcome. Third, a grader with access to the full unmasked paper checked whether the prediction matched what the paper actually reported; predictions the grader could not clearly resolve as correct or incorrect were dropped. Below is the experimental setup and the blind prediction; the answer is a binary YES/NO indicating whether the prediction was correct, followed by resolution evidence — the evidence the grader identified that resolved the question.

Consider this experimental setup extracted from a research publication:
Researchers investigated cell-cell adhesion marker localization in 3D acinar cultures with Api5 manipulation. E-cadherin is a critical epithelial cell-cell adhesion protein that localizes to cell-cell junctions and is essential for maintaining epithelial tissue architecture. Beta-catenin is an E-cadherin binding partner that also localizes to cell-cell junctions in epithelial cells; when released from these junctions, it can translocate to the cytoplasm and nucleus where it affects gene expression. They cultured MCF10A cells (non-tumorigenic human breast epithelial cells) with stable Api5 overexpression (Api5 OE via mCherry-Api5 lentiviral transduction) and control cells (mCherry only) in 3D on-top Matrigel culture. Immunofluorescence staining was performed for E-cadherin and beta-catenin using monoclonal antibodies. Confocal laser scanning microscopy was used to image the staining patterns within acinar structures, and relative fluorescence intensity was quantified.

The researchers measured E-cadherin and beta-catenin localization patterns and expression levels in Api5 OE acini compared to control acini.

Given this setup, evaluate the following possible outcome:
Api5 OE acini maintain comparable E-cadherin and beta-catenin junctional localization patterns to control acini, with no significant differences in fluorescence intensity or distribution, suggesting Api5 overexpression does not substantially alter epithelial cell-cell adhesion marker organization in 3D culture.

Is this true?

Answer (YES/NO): NO